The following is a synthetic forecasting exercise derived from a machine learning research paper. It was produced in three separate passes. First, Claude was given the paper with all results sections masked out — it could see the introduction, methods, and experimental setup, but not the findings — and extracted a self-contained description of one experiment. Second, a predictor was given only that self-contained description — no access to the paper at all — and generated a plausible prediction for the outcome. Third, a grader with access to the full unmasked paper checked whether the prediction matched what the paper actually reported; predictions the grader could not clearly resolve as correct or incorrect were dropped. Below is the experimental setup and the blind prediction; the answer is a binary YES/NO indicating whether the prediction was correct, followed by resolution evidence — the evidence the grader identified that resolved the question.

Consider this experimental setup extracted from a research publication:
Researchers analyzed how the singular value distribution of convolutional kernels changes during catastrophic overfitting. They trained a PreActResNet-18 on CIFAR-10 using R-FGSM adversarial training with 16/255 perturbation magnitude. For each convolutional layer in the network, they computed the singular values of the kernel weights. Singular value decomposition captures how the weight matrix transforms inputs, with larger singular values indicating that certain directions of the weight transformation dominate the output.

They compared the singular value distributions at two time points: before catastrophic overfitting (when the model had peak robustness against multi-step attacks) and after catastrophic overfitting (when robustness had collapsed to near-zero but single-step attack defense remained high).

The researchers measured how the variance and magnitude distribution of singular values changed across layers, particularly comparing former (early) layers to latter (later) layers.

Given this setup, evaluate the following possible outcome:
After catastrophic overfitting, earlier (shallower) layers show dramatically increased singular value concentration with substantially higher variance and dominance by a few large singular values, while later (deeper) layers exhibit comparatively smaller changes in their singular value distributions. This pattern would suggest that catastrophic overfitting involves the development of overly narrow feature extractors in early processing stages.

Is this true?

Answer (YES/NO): YES